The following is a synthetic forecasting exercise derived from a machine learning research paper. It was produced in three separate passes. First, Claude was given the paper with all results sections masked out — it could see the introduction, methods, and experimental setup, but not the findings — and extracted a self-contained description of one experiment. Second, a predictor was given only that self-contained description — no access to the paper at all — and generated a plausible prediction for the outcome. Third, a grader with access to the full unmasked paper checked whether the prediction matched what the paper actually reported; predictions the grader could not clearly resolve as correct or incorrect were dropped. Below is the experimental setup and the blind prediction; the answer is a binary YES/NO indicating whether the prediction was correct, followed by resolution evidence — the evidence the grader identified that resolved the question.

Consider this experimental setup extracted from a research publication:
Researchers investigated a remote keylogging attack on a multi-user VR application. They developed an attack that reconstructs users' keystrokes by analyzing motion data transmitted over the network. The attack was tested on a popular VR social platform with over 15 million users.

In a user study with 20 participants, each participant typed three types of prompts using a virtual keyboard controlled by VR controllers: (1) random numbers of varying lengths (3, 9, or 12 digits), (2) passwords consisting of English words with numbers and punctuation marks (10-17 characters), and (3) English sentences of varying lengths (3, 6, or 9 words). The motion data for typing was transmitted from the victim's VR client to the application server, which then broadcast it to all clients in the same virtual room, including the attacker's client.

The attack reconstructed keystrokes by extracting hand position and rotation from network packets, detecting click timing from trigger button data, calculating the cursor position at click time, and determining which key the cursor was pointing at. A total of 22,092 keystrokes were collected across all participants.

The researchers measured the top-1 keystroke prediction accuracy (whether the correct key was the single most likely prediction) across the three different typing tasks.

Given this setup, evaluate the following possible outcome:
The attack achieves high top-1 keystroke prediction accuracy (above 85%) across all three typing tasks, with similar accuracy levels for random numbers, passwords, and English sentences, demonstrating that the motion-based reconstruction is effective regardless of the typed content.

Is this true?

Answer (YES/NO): YES